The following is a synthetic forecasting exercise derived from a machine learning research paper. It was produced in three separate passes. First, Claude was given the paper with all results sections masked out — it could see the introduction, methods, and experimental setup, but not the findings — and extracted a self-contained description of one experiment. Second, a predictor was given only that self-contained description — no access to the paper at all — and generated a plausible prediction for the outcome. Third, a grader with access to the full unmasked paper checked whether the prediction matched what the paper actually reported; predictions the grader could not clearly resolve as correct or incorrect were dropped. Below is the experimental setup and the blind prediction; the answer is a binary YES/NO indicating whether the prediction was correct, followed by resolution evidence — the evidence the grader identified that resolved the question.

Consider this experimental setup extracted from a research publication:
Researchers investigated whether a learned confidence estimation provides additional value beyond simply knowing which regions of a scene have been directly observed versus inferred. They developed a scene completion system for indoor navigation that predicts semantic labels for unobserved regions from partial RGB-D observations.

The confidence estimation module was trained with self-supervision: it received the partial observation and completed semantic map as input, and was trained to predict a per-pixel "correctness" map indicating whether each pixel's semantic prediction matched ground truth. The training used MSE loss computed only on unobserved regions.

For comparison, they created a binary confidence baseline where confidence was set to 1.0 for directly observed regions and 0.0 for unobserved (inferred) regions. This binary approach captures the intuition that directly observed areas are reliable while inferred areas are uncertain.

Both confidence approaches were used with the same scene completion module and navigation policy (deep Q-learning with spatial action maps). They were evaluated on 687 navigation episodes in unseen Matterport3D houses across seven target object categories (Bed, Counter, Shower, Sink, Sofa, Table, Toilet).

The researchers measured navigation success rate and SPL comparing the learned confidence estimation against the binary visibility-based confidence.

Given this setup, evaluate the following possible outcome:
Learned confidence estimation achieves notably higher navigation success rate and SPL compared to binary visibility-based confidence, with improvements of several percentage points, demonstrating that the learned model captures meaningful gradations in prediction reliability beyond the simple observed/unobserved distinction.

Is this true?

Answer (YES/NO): NO